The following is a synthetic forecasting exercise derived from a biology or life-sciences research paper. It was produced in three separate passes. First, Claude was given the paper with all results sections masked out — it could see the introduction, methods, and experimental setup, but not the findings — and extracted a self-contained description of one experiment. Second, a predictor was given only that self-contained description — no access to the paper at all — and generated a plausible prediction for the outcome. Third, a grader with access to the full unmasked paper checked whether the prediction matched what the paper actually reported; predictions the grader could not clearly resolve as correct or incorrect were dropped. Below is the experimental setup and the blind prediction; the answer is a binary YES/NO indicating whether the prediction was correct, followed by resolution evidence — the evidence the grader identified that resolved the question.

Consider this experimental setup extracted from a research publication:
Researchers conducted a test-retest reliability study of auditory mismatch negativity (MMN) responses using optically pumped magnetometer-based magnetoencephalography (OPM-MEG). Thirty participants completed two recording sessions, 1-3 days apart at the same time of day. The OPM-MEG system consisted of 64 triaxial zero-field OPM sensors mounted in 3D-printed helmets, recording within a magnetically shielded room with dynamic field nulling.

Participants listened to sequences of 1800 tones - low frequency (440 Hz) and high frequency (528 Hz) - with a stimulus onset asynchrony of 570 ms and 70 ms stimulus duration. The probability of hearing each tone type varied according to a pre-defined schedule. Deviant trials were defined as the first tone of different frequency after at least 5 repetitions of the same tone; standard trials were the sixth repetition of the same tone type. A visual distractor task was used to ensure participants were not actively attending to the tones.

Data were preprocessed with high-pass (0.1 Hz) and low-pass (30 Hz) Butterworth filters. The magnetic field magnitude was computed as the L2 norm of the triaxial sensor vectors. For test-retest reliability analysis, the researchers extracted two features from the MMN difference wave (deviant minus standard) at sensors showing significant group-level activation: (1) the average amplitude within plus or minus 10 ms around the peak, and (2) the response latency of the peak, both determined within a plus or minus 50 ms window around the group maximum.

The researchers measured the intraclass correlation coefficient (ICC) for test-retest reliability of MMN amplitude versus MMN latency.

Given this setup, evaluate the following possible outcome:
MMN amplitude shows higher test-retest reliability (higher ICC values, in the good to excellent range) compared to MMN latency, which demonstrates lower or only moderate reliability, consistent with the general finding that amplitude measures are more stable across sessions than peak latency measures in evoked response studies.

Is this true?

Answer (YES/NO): YES